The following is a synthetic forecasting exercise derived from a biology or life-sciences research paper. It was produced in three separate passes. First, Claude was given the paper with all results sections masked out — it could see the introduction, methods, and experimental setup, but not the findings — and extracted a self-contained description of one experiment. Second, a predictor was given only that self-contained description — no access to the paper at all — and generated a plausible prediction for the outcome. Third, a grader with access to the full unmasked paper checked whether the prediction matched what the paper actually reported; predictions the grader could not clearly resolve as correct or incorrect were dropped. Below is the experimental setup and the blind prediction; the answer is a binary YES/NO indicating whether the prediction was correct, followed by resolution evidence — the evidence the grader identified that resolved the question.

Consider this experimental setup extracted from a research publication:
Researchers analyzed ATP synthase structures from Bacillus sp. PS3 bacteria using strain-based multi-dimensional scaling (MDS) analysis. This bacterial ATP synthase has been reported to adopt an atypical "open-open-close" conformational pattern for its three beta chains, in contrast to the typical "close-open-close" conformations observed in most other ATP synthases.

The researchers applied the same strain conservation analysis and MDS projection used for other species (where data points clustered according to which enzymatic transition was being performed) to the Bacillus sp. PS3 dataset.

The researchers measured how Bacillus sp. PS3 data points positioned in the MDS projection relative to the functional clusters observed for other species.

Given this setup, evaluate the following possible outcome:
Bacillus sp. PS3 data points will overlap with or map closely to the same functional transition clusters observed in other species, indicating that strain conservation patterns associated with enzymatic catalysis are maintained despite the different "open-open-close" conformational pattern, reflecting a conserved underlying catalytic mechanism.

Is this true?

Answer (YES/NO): NO